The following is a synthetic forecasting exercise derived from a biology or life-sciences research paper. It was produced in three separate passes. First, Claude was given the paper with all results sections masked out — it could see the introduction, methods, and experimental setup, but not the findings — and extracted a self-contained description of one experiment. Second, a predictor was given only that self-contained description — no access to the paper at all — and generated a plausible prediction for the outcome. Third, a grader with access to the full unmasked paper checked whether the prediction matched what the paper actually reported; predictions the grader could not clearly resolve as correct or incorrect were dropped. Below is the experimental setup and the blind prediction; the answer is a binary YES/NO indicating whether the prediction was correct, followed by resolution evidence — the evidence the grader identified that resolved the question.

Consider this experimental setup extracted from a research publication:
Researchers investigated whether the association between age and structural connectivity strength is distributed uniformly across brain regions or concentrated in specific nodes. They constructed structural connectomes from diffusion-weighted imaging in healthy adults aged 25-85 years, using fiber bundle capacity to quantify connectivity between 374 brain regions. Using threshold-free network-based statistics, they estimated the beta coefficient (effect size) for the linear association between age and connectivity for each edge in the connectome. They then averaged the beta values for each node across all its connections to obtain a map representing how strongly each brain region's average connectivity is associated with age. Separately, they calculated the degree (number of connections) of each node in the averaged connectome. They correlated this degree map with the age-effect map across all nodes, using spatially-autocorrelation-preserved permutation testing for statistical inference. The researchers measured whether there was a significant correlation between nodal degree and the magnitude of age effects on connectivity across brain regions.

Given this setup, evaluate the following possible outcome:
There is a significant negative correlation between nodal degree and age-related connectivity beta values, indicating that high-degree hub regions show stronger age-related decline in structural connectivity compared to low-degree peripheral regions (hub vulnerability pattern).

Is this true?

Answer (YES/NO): YES